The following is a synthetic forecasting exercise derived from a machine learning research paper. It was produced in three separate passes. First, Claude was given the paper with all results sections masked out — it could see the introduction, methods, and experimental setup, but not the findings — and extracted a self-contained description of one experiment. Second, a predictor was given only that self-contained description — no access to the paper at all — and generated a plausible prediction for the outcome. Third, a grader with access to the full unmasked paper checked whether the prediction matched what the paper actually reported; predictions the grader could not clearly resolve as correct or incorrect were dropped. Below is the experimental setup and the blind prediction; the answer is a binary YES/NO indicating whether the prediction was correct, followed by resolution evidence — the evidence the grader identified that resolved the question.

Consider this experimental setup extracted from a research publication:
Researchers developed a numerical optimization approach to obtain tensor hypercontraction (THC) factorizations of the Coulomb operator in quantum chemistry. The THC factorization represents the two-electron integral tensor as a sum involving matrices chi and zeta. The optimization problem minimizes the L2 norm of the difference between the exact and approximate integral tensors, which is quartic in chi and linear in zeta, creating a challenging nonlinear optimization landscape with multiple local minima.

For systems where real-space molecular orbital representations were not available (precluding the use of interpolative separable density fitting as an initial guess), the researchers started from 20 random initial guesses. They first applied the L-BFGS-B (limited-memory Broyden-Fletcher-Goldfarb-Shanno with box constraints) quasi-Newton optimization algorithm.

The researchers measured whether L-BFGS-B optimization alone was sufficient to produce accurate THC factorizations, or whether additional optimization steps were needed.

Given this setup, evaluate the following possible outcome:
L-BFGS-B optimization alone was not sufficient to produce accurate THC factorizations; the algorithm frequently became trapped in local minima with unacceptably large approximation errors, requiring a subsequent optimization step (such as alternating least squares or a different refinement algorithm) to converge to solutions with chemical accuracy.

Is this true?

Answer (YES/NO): YES